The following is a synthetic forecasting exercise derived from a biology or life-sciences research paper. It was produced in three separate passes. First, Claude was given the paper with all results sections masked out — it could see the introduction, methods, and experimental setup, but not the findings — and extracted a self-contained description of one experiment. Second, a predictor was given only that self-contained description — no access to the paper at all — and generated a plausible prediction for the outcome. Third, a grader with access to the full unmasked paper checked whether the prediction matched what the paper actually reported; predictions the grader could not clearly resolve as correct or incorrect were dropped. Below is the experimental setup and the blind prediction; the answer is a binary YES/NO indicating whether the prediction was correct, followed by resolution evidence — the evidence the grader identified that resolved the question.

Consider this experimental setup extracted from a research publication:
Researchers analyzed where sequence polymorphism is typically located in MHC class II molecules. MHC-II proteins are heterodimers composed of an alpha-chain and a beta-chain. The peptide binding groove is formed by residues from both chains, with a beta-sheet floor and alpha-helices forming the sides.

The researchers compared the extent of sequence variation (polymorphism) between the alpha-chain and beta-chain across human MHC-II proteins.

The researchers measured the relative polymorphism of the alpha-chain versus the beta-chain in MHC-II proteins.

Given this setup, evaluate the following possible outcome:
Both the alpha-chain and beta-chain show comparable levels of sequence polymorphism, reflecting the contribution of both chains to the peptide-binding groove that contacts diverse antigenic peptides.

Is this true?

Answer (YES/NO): NO